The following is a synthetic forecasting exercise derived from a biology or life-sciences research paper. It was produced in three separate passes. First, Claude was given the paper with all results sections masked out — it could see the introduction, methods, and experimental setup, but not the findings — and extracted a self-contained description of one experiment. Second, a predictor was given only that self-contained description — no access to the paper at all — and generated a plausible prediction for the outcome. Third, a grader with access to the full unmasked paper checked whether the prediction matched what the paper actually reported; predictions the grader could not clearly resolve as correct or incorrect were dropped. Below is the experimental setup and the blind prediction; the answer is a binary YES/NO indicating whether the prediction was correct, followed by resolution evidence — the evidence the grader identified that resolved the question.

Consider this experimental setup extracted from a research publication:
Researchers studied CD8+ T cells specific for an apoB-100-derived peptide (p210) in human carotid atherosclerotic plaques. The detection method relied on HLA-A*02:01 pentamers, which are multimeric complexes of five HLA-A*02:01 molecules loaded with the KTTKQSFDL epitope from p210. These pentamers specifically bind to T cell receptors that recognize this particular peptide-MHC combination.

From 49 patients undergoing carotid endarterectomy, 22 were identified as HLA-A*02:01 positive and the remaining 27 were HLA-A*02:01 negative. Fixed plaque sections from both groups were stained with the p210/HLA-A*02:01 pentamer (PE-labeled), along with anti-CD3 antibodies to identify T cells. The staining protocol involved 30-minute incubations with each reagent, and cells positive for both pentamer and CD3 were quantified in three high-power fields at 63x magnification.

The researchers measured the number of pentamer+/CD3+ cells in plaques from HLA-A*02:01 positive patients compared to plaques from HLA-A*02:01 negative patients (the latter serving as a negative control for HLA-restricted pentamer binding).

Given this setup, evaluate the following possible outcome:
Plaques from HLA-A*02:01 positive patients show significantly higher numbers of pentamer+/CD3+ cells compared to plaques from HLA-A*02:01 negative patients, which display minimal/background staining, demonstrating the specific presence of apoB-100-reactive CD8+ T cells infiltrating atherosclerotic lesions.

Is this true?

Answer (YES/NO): YES